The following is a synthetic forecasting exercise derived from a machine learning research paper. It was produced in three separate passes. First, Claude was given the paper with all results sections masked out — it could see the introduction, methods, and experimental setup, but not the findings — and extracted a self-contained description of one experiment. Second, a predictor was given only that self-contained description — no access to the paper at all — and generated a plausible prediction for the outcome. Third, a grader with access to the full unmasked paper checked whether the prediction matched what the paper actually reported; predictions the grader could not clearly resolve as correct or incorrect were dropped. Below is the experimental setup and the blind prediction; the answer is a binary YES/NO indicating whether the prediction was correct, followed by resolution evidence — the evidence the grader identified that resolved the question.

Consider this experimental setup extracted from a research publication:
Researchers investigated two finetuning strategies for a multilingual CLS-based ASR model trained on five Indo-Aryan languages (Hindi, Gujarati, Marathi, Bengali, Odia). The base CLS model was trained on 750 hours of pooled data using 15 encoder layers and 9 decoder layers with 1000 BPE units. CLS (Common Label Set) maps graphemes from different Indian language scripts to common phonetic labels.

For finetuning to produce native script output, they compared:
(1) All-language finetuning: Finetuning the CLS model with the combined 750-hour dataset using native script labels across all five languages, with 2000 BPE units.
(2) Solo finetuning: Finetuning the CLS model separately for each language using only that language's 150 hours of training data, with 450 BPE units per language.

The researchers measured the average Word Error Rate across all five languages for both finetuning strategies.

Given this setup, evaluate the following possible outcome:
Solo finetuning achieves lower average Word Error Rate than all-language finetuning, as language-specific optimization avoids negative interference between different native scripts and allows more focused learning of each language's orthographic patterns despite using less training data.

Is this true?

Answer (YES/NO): NO